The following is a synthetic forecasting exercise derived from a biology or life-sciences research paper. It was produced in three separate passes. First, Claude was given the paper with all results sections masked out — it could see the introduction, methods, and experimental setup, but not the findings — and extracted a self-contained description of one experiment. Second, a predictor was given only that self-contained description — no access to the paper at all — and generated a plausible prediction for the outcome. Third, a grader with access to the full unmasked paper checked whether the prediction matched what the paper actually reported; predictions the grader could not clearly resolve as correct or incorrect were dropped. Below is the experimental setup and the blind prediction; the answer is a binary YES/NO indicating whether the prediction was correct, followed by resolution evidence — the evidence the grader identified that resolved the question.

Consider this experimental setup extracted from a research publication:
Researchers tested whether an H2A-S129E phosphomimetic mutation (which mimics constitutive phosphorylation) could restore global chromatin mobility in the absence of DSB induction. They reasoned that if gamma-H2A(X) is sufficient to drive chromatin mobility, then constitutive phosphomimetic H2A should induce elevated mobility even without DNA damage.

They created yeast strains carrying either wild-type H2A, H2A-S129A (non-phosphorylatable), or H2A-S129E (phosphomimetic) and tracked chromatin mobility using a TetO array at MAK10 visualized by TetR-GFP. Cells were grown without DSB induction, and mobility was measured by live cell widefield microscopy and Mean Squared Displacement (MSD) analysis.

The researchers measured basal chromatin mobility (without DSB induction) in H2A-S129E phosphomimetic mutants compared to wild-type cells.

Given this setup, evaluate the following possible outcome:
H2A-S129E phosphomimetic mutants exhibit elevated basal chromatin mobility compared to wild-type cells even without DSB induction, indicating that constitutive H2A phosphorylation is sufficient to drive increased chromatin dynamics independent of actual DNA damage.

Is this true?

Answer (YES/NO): YES